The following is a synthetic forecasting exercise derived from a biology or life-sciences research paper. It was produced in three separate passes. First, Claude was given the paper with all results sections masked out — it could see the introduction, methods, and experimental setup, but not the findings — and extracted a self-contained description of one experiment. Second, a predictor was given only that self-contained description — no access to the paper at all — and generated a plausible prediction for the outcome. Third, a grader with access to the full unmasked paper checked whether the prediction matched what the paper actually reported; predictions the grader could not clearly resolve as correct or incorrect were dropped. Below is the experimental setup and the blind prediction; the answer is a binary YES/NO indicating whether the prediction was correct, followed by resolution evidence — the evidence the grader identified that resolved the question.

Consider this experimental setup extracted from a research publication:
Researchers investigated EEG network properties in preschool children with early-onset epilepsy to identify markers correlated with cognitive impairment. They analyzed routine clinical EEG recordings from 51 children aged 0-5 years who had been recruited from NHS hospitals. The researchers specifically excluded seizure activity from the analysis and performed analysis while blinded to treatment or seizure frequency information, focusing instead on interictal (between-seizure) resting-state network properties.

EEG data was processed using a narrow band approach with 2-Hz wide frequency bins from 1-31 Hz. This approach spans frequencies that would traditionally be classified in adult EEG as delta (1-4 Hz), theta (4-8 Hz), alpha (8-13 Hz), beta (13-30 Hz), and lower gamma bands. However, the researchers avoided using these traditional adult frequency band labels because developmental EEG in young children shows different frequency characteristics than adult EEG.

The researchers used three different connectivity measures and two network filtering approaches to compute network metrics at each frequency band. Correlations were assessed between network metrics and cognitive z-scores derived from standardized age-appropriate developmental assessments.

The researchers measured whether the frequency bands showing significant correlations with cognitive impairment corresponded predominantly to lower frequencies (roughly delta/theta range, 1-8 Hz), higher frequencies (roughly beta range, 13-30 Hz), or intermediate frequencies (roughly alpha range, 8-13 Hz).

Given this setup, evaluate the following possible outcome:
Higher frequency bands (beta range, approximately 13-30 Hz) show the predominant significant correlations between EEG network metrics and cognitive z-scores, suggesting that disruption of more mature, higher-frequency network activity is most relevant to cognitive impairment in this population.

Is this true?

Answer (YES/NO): NO